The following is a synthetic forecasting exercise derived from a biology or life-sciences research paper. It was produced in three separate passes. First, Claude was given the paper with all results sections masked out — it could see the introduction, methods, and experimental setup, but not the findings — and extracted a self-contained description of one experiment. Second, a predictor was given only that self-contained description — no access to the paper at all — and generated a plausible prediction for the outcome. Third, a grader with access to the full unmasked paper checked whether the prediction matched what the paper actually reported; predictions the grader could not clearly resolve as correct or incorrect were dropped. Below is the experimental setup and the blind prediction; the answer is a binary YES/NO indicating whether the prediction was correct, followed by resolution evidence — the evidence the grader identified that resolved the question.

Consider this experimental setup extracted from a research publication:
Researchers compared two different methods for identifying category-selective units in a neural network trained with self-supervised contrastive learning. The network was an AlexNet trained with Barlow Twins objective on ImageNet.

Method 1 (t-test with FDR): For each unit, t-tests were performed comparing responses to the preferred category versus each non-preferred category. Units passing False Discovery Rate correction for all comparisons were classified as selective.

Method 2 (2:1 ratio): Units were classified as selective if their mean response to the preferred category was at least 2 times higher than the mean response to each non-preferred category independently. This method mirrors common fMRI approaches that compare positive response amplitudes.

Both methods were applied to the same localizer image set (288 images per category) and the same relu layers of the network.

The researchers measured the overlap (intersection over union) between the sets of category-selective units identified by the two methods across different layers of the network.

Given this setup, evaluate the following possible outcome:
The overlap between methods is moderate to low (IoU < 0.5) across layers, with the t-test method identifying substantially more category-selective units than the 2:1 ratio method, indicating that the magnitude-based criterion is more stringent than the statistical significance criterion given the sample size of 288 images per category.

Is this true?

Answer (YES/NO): NO